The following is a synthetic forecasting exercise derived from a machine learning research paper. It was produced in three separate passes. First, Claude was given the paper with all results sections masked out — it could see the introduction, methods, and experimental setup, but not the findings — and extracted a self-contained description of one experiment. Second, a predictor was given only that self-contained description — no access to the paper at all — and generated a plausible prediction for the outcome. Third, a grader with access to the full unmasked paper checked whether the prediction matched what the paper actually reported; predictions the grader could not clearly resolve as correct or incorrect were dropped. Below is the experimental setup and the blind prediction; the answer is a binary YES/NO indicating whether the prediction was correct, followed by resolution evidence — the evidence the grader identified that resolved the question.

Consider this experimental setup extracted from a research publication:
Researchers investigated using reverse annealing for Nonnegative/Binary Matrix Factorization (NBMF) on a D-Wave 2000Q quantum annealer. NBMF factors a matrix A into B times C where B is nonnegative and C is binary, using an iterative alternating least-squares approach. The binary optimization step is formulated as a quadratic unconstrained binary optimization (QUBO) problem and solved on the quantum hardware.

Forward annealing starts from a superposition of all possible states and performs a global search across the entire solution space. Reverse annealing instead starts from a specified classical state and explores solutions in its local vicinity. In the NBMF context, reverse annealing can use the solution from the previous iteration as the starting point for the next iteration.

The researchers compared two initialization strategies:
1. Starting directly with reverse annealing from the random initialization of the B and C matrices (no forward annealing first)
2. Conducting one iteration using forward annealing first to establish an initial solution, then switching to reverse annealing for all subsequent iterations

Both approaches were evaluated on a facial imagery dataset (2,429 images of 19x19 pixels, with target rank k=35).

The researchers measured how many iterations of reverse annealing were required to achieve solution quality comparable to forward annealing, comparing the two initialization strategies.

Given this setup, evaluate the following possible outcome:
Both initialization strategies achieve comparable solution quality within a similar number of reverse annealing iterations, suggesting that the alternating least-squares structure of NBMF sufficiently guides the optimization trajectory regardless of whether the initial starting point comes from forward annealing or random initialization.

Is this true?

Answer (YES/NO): NO